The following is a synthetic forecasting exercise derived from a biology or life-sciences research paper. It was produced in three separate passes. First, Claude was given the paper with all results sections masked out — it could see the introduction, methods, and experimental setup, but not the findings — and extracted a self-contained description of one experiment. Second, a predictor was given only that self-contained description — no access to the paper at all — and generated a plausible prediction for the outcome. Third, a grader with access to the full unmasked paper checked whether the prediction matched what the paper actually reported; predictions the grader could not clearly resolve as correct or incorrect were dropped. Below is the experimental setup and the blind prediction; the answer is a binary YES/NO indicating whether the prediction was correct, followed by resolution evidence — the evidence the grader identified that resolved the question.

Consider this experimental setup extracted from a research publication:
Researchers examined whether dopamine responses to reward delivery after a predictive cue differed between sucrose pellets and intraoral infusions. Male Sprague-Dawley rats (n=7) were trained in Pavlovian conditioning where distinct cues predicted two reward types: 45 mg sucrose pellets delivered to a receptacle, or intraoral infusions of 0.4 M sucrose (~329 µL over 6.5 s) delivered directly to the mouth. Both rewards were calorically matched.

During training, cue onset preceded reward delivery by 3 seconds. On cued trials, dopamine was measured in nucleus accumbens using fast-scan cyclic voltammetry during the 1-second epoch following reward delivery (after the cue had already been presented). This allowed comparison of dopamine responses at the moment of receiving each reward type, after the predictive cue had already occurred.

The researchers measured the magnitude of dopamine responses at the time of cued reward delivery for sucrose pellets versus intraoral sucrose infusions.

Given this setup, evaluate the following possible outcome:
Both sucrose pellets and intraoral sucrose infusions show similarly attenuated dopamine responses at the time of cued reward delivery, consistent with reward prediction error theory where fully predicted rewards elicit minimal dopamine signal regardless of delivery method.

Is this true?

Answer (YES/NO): NO